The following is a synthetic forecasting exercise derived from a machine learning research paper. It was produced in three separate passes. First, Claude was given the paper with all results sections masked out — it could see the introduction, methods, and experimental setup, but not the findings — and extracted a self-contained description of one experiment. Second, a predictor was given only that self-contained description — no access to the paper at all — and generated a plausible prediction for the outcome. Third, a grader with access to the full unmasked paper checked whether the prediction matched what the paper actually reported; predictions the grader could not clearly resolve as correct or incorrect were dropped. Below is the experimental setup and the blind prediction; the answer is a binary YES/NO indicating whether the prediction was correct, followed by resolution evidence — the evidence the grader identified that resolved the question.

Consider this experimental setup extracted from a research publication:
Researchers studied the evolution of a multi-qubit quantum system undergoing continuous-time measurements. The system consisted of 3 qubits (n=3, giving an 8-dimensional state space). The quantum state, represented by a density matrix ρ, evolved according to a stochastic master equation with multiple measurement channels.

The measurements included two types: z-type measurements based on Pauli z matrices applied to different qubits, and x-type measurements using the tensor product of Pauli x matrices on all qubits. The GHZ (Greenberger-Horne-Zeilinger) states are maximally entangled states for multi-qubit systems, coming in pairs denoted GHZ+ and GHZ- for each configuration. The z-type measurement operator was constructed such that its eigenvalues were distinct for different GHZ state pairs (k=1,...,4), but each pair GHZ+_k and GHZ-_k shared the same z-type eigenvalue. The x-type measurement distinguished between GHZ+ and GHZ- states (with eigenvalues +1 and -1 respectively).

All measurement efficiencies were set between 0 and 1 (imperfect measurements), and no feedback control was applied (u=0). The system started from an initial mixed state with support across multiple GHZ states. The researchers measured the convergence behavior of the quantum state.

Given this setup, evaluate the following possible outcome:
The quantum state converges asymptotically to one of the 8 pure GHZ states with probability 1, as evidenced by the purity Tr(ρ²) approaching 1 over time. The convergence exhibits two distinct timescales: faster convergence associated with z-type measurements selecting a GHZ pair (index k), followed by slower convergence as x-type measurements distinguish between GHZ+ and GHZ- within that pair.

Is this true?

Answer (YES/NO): NO